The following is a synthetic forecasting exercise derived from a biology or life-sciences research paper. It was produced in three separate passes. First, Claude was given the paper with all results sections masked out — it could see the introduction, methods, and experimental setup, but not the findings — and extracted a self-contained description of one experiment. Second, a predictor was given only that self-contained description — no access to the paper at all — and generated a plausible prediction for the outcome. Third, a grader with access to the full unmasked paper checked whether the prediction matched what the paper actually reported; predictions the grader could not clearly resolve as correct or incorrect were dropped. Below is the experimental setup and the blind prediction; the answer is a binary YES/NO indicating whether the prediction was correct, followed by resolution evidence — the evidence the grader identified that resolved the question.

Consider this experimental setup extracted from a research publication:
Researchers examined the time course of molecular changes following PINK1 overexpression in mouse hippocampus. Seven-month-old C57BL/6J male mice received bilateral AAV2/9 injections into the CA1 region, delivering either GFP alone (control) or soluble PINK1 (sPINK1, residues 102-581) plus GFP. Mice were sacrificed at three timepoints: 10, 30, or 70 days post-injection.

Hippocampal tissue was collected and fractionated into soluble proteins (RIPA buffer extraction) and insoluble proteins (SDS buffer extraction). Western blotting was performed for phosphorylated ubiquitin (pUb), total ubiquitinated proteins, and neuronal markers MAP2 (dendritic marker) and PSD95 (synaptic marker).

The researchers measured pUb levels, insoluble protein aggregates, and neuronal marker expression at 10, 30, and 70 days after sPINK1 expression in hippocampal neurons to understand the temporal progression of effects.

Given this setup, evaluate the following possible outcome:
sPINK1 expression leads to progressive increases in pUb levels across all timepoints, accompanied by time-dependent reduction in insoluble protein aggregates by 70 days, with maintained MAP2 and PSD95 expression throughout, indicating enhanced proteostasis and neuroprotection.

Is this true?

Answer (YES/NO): NO